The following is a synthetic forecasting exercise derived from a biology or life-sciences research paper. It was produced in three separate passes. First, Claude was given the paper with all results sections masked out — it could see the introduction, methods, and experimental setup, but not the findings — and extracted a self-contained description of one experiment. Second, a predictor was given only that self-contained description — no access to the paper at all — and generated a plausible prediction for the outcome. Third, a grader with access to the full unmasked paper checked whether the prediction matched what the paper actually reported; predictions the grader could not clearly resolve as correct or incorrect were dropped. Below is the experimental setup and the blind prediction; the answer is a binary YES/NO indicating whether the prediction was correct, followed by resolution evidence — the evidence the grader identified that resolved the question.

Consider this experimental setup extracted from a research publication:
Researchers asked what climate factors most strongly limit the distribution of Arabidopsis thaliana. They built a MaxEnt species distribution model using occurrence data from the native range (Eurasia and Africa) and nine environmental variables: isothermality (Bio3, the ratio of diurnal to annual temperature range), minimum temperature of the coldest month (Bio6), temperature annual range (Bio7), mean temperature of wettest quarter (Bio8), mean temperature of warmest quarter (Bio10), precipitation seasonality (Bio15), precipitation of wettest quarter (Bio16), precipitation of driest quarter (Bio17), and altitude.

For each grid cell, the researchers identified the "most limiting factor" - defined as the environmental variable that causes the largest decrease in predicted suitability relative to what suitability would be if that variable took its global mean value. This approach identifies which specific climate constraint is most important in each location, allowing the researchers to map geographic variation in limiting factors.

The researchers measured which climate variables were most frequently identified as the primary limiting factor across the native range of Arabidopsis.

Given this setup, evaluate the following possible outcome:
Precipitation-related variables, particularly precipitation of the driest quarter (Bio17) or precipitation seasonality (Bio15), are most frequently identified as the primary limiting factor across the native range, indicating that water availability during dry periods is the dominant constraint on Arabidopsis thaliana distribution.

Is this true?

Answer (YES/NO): NO